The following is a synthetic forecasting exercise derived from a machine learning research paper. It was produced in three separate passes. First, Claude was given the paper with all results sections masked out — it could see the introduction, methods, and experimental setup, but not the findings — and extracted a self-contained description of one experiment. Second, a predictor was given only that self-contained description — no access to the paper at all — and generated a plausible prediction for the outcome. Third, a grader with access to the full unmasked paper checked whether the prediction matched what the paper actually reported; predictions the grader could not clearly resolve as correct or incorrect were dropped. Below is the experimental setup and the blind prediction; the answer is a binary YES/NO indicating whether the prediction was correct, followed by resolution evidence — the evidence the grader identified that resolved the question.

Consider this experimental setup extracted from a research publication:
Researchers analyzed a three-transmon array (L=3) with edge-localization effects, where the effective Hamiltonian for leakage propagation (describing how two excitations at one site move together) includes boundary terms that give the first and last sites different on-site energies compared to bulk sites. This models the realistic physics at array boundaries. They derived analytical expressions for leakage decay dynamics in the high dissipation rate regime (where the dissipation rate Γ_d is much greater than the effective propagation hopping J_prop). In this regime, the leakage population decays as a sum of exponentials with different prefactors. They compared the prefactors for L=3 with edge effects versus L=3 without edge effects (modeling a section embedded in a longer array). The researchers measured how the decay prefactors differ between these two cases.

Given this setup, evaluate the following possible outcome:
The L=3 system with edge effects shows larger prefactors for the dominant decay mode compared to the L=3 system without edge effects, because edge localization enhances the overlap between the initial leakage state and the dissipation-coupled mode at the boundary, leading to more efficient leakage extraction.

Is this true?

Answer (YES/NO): NO